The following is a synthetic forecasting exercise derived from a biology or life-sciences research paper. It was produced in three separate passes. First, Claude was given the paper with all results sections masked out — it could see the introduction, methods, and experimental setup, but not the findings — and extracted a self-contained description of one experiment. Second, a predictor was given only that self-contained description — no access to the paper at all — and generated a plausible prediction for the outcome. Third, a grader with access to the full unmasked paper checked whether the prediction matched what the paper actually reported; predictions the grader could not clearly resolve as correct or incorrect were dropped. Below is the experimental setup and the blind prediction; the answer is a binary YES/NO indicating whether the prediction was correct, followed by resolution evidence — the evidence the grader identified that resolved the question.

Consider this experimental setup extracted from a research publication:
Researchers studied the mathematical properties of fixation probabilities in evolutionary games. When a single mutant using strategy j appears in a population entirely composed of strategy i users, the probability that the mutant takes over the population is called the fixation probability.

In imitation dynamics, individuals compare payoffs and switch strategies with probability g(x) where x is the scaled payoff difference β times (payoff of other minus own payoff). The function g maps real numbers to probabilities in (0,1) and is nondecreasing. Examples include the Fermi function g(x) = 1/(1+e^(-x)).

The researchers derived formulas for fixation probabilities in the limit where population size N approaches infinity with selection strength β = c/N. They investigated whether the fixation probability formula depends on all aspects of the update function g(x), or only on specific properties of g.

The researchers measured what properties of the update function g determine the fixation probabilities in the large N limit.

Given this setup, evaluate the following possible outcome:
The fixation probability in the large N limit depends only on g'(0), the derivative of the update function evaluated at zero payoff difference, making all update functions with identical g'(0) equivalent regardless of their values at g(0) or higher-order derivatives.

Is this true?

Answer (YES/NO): NO